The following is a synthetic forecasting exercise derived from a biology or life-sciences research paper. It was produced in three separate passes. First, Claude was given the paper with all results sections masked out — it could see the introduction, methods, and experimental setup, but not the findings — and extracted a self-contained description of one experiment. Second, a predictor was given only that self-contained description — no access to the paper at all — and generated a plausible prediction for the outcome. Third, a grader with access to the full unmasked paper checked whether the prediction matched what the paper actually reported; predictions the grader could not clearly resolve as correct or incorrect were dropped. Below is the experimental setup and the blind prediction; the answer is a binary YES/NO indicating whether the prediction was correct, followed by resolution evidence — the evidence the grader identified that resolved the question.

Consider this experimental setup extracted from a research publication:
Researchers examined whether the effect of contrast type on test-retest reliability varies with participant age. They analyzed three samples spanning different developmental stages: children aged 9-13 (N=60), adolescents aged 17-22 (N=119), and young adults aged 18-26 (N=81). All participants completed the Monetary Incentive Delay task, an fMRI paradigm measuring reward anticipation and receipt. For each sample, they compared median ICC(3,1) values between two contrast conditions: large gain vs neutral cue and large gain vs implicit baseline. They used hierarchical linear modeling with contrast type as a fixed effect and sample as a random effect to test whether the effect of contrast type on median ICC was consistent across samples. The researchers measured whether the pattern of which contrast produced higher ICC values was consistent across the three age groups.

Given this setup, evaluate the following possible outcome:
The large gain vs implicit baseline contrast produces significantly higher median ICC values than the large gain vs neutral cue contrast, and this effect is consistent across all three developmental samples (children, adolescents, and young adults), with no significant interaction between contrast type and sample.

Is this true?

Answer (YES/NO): YES